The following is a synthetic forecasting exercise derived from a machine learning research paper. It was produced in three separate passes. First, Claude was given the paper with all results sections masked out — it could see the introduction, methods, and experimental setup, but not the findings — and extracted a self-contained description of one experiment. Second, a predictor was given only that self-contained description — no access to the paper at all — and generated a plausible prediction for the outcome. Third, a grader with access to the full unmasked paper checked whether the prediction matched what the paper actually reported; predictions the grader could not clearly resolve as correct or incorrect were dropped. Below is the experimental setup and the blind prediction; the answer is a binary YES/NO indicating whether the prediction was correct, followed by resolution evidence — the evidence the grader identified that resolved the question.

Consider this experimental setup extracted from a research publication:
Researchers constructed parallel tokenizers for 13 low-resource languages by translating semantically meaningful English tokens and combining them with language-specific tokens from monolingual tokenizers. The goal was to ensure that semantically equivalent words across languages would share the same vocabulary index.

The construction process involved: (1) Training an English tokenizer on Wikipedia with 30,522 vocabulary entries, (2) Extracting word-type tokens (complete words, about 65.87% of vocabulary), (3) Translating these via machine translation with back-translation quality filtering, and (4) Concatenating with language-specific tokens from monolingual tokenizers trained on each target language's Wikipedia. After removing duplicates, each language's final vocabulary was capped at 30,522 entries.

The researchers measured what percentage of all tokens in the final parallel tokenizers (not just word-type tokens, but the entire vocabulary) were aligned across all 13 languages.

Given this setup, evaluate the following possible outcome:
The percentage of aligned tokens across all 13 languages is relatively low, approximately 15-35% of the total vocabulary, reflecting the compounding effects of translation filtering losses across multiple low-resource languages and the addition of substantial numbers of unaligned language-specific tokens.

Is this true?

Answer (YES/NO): NO